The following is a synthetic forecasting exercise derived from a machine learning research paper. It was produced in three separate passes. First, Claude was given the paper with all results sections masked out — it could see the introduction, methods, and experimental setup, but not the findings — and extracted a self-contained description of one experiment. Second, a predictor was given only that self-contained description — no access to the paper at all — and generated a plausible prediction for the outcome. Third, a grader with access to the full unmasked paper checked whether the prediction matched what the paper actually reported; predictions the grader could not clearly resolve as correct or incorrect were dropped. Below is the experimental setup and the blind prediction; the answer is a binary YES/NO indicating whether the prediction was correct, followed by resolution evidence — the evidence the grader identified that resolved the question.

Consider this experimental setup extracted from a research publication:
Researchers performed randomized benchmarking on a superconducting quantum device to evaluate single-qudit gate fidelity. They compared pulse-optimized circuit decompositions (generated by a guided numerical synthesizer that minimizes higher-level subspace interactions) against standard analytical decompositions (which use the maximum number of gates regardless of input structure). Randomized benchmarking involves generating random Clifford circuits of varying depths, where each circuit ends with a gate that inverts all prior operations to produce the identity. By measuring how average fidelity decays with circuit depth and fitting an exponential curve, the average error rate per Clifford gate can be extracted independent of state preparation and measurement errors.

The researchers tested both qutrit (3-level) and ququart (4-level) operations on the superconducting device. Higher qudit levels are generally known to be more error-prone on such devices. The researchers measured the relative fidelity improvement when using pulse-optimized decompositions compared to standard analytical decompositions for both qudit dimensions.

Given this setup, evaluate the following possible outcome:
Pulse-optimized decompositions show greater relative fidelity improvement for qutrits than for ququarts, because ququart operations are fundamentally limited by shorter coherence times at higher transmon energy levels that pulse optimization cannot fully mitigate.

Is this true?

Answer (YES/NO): NO